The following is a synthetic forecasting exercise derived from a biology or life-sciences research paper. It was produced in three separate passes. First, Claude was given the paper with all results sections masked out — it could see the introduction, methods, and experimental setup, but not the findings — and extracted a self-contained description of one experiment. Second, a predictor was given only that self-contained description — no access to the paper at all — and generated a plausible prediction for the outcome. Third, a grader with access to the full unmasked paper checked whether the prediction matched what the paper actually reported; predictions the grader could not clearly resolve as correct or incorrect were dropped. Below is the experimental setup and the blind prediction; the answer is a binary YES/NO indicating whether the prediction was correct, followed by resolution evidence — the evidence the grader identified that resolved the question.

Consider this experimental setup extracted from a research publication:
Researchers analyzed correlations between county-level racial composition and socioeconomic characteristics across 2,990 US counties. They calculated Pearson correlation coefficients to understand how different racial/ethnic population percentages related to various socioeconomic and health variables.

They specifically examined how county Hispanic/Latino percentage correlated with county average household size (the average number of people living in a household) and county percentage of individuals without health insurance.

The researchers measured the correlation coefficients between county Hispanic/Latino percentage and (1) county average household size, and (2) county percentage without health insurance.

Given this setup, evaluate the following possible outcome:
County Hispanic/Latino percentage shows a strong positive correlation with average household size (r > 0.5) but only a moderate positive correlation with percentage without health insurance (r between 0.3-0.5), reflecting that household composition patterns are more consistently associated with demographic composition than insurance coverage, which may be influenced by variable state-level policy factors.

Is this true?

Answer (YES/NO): NO